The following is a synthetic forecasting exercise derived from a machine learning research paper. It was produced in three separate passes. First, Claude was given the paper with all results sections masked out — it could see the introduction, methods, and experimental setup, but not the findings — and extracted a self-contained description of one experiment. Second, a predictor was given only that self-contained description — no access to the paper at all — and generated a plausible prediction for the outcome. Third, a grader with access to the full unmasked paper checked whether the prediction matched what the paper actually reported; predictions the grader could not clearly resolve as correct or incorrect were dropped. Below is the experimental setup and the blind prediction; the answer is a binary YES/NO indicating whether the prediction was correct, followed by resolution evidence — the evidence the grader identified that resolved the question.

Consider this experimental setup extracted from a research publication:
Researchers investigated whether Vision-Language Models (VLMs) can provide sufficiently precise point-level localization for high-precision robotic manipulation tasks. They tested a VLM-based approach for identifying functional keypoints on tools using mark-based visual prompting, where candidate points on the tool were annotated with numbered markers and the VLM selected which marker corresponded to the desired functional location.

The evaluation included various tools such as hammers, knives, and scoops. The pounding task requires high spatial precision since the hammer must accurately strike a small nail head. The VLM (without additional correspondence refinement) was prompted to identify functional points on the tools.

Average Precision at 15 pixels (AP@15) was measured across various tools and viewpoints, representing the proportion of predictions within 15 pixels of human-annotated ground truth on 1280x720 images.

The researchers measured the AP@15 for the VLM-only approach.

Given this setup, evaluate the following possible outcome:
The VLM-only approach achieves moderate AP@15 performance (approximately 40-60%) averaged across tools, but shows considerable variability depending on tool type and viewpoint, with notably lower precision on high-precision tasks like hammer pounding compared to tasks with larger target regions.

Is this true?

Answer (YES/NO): NO